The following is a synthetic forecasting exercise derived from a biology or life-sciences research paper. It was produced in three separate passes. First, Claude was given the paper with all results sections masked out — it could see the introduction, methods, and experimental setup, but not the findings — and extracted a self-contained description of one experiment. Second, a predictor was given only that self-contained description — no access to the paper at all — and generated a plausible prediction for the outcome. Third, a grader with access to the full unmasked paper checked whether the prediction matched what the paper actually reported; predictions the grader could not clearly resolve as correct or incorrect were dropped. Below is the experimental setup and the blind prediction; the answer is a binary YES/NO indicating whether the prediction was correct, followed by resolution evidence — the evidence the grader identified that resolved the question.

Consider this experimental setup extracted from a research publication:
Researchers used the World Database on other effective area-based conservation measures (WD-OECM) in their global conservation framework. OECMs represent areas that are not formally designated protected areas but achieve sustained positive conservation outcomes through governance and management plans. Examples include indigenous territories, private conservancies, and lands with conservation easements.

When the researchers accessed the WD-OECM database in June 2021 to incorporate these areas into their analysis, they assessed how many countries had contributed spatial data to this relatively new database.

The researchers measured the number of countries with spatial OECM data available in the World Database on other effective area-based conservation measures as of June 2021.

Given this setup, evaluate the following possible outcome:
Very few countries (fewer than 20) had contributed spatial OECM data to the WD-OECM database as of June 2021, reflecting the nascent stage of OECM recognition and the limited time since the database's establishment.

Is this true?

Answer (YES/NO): YES